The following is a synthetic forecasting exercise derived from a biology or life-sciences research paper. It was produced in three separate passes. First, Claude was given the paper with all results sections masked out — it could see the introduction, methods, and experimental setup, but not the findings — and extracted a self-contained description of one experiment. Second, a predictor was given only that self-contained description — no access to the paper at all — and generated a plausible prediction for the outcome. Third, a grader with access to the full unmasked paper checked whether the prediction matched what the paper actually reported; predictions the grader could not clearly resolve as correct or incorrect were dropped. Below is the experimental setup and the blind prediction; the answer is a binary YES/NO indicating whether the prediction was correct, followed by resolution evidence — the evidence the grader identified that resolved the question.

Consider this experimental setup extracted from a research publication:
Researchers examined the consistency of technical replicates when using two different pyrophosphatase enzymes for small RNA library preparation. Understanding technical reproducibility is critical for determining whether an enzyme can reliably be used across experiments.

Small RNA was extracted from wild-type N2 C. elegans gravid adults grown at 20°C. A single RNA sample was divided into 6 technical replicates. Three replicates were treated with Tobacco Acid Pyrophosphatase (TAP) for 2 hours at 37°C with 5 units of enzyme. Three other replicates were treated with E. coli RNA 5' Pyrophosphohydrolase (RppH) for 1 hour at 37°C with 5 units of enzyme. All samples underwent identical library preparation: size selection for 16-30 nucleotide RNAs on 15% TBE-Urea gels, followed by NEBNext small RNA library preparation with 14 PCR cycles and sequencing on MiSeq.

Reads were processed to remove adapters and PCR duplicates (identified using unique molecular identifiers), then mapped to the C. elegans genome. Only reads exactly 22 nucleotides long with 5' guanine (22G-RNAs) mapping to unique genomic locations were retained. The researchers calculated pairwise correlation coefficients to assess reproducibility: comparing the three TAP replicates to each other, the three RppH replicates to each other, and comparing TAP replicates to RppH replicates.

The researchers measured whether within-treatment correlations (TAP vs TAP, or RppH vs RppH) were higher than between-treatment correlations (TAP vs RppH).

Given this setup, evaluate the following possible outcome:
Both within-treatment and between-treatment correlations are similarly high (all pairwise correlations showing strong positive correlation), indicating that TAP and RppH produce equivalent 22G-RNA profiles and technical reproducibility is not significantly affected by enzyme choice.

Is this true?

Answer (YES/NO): YES